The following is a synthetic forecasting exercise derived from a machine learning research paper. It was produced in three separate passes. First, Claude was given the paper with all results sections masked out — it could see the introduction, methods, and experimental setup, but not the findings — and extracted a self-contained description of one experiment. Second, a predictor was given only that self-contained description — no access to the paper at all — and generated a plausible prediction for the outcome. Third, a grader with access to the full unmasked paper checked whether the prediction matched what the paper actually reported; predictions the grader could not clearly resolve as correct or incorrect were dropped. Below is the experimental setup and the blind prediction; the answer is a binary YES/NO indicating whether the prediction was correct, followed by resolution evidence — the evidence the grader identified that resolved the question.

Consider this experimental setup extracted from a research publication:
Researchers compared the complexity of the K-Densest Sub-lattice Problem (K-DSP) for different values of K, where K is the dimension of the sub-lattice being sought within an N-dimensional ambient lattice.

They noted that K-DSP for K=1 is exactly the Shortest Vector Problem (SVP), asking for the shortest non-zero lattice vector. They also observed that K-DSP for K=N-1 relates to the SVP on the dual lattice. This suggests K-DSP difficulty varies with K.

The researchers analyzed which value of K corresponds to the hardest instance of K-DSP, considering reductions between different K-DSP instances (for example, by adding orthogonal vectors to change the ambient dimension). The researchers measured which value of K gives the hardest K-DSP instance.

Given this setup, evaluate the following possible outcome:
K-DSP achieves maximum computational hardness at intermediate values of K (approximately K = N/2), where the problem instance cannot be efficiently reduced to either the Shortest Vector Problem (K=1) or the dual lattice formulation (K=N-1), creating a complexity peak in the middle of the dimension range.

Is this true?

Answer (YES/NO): YES